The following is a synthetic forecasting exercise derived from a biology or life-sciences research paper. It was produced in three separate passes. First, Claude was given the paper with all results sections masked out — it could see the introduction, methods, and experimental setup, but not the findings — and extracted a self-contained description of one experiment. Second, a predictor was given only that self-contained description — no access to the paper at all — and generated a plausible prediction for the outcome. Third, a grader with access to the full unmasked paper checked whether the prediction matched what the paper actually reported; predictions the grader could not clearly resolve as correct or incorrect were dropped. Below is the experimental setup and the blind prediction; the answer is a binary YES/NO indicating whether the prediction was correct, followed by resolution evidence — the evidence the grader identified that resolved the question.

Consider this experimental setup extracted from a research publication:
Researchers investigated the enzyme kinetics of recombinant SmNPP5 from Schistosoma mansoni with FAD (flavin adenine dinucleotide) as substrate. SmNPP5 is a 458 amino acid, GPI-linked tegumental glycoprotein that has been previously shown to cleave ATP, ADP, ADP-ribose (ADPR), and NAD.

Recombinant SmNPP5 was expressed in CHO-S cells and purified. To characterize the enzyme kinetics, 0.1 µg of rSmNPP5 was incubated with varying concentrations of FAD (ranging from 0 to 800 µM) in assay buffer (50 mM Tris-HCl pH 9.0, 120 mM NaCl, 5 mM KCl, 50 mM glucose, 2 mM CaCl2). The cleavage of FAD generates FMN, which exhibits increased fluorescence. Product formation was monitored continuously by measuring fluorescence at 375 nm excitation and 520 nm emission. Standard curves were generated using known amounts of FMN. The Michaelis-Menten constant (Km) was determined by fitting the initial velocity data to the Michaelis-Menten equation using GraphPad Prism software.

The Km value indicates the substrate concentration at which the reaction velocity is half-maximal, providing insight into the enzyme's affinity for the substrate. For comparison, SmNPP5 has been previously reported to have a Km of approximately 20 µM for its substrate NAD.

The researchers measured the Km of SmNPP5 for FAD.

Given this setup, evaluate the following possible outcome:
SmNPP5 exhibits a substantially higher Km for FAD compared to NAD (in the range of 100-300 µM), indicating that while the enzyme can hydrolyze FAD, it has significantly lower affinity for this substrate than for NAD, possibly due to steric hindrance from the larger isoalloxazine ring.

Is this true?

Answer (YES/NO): YES